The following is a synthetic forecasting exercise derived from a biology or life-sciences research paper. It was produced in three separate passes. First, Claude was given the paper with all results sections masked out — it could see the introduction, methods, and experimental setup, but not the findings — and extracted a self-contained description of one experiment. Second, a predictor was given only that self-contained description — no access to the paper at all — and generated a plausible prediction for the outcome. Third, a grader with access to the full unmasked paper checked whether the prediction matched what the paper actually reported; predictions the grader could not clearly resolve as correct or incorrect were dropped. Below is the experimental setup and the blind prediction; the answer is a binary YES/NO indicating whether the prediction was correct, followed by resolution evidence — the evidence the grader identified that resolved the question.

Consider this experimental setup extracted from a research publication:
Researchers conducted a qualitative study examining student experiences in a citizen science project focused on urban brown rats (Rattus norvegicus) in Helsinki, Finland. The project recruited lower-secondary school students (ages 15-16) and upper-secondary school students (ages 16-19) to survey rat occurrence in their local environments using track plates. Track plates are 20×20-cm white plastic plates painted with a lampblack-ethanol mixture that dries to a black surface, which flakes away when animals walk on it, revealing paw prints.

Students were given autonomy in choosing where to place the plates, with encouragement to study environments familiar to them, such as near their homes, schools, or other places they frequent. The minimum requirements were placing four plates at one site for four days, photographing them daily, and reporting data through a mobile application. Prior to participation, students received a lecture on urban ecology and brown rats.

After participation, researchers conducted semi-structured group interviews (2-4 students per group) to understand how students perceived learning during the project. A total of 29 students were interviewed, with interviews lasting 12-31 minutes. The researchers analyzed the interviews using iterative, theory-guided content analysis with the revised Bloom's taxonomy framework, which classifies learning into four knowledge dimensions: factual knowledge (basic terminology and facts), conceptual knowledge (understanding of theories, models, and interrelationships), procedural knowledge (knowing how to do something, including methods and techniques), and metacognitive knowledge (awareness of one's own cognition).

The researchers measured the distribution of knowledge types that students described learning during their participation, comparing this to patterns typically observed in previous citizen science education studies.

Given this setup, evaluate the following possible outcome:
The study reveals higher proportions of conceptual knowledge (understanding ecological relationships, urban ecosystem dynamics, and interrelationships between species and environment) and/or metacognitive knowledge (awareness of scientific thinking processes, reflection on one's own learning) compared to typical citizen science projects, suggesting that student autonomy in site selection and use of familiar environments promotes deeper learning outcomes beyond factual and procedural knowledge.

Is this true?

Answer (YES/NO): NO